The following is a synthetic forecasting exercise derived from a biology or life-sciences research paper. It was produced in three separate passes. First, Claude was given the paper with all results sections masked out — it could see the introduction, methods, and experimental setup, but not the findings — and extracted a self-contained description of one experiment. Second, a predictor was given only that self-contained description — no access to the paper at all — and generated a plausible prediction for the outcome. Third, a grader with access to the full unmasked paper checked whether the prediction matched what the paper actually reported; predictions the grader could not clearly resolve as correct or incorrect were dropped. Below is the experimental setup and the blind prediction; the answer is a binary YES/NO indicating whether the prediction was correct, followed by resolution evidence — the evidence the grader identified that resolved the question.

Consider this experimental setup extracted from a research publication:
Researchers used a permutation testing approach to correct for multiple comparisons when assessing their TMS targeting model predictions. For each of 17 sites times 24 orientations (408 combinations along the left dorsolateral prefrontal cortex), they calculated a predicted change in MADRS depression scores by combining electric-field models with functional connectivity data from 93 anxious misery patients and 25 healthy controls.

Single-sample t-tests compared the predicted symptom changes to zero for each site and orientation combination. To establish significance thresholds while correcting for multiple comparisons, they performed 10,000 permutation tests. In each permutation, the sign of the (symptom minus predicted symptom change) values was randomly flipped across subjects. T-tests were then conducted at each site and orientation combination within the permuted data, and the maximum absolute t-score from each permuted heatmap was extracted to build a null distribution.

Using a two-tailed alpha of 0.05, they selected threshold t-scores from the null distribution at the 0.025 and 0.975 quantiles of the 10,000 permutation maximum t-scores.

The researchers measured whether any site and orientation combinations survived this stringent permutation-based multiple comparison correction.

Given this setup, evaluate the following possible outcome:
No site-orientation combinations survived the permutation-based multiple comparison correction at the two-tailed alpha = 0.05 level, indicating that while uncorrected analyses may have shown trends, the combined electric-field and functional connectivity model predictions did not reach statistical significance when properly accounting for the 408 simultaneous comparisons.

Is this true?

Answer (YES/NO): NO